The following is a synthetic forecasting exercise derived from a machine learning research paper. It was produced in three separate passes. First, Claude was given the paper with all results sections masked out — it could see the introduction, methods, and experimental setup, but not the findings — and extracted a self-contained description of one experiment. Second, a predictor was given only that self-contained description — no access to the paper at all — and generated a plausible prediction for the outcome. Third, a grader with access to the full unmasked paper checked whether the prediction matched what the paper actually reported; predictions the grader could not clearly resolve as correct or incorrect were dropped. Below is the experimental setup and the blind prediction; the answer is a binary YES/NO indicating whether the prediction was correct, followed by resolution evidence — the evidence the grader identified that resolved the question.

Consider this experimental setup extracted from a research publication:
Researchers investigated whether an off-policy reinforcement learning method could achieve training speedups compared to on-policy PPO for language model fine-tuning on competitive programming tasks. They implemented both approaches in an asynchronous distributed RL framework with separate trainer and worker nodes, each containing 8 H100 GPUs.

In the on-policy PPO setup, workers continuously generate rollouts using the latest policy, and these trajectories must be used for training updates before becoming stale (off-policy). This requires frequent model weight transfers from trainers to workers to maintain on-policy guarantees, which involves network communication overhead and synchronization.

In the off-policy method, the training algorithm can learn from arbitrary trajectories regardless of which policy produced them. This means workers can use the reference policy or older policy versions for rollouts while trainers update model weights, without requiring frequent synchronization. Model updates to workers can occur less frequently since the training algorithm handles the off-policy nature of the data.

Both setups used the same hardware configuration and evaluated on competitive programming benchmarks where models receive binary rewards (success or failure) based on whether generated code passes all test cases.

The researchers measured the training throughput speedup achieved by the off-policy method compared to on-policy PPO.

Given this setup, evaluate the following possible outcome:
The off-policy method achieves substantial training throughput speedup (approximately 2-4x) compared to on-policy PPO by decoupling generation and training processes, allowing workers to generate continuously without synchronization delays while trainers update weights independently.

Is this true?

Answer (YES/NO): NO